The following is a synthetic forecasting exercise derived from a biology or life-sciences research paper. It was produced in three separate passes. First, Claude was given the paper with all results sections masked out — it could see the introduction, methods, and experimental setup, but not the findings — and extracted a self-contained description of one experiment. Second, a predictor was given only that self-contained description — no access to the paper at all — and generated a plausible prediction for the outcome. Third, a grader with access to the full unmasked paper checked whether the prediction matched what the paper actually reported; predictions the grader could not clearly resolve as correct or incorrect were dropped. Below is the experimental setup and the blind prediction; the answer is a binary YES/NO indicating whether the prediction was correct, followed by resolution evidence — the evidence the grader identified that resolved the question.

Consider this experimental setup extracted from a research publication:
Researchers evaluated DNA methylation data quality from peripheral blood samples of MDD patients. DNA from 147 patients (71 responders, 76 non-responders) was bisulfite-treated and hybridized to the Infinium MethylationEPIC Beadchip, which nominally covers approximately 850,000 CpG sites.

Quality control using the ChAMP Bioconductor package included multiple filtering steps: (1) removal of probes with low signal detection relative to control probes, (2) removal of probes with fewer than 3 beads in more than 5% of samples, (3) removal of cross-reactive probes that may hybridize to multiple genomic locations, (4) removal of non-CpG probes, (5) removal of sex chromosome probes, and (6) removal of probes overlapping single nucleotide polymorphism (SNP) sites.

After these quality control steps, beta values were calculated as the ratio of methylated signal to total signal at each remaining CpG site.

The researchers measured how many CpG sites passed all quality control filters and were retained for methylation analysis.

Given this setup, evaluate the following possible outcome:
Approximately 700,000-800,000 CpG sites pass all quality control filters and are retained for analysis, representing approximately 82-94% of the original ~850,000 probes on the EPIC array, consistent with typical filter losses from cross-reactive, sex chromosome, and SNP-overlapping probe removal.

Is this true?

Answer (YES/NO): NO